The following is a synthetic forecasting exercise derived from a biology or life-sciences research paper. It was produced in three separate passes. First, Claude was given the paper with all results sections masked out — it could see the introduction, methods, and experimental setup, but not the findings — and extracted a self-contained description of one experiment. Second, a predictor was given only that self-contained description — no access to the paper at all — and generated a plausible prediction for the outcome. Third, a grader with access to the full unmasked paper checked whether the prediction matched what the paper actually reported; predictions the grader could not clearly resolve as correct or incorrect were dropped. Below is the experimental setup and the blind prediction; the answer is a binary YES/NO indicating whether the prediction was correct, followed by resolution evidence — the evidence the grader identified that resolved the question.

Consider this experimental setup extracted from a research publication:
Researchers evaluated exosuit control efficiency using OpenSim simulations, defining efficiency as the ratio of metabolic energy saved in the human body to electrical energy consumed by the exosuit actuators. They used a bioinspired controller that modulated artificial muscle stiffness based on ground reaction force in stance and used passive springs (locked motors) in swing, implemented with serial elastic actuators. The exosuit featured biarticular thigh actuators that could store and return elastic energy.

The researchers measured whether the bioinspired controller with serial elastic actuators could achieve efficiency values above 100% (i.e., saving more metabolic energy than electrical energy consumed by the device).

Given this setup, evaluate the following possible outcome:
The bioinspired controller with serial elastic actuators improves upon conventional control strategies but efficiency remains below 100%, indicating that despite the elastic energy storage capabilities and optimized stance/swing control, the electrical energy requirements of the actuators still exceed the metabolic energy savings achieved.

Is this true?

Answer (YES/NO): NO